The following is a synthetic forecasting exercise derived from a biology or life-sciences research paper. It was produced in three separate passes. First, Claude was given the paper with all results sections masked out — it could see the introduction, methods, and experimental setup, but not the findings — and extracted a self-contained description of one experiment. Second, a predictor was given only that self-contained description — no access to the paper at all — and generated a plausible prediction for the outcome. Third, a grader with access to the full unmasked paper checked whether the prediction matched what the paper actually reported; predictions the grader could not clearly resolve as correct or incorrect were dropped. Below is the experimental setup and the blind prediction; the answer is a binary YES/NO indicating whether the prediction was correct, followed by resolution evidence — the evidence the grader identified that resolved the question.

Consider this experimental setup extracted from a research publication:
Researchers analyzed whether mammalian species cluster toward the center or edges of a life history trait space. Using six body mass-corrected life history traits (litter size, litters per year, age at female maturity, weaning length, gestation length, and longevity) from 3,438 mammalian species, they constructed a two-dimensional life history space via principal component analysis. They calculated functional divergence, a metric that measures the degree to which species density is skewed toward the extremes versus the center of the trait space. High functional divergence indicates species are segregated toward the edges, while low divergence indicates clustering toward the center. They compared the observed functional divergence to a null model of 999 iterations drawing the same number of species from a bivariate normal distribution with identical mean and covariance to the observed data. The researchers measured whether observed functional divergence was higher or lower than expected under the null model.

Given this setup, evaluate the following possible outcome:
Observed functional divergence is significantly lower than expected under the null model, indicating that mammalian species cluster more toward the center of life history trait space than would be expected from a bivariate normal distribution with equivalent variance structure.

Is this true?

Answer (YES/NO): NO